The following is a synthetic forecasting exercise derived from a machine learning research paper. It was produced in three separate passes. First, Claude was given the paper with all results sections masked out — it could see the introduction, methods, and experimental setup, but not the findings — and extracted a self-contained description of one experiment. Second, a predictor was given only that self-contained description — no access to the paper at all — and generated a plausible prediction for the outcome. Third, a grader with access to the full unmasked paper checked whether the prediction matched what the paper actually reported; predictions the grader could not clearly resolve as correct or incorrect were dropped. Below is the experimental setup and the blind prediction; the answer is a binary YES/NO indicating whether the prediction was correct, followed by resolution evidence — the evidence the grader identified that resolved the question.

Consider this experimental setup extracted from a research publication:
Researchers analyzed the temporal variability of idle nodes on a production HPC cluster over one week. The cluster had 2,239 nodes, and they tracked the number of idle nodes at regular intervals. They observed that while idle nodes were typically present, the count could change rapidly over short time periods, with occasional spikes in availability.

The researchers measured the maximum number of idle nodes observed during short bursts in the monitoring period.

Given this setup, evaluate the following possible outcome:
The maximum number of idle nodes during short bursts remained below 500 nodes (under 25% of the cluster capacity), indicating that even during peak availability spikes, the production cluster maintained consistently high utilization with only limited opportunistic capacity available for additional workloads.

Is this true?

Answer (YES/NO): YES